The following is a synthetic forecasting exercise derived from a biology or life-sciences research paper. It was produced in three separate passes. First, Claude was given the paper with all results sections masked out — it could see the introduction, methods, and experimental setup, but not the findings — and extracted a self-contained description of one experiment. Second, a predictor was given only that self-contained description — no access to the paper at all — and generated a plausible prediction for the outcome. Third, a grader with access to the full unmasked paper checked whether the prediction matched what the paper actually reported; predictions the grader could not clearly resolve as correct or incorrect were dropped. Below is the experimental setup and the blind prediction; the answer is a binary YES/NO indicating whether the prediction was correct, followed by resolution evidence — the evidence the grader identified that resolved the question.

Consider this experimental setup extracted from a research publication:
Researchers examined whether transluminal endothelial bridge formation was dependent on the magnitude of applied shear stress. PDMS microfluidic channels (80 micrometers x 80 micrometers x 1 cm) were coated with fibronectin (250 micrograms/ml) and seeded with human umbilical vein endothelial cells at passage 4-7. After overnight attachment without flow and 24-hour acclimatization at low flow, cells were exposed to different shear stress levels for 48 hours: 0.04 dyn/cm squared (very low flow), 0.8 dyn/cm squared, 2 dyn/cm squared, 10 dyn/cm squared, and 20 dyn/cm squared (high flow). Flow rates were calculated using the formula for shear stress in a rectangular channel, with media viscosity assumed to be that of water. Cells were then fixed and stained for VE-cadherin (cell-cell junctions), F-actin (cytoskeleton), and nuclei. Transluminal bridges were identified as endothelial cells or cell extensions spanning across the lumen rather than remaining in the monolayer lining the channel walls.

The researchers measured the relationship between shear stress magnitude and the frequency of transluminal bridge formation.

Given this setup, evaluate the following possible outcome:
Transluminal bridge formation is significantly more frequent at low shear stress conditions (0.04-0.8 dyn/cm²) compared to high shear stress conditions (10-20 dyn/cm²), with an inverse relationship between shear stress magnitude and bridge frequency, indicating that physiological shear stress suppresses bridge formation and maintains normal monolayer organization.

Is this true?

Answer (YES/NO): NO